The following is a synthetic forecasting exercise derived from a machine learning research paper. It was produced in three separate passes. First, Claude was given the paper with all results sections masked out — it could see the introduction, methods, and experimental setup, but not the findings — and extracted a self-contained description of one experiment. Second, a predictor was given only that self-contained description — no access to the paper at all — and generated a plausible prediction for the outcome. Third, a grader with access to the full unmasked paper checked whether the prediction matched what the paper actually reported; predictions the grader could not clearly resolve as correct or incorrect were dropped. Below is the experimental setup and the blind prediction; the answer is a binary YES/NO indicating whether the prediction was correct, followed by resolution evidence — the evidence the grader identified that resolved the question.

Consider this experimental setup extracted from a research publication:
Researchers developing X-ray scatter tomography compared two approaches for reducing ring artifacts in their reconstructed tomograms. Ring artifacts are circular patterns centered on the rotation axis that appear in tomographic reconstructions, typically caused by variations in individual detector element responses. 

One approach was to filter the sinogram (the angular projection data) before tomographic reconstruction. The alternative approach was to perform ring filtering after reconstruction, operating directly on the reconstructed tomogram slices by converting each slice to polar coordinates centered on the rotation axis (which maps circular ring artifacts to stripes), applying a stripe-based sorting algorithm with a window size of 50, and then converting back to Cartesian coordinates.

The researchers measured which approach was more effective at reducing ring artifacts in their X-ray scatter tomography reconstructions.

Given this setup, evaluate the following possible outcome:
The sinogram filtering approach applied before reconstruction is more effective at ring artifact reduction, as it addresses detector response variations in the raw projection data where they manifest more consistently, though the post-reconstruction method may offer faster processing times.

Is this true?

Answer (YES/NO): NO